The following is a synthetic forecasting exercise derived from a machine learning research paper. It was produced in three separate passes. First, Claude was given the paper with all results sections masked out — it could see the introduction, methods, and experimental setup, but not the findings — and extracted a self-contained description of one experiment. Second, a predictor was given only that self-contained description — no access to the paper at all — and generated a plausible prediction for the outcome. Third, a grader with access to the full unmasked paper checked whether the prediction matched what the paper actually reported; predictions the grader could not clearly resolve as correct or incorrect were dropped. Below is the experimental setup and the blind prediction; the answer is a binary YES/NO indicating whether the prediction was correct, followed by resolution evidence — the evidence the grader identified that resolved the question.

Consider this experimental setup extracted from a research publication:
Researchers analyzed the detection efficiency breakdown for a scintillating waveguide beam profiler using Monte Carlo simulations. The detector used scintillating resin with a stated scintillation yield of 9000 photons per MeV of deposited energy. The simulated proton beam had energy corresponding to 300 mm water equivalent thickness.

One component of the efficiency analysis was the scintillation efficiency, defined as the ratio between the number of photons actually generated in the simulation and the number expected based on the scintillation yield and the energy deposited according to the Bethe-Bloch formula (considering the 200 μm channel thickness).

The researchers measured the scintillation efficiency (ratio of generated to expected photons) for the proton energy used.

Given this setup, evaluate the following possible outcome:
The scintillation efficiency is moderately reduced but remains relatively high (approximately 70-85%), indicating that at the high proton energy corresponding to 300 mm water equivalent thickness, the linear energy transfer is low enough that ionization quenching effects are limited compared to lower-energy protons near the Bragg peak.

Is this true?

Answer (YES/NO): NO